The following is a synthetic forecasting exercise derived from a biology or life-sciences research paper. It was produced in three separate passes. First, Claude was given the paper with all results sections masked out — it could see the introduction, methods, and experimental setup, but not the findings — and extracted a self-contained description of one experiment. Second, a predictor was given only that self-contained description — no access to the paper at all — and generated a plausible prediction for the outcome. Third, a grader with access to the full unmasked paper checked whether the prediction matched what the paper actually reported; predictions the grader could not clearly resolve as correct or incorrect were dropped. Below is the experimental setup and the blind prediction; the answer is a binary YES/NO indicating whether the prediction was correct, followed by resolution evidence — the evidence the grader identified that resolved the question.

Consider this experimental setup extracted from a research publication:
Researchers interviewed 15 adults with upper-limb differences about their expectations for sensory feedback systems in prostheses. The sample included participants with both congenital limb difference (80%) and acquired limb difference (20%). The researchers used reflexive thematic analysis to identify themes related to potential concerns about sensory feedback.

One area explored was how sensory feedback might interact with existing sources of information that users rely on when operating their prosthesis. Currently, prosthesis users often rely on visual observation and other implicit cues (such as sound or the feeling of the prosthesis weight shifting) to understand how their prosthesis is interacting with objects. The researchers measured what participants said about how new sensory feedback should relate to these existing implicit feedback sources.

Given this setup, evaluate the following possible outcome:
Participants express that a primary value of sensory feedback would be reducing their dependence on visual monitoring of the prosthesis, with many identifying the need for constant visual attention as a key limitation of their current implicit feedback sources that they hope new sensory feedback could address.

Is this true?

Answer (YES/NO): YES